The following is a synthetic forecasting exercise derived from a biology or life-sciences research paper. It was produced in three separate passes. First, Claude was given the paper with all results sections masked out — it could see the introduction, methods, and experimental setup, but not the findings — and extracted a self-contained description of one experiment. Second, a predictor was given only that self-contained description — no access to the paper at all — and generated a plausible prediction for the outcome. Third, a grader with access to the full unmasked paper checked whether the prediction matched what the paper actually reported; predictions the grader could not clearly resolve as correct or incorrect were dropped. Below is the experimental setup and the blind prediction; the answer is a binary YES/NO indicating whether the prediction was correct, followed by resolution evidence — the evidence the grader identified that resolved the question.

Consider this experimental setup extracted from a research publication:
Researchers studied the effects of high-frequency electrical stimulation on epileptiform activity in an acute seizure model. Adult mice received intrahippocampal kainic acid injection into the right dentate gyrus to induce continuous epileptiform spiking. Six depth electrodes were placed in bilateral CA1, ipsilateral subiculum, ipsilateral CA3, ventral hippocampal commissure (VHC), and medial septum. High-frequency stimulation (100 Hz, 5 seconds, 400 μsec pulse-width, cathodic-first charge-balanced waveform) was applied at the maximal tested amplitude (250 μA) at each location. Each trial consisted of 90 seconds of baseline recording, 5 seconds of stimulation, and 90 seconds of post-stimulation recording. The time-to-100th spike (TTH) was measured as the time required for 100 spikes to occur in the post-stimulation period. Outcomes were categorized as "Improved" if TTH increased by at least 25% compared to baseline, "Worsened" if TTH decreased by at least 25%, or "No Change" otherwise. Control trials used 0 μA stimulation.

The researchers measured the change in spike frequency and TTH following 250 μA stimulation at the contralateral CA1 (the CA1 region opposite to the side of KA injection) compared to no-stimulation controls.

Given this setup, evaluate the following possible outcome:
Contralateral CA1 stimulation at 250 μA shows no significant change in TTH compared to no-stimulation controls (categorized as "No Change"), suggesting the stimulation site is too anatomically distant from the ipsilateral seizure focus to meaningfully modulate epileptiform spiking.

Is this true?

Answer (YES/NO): NO